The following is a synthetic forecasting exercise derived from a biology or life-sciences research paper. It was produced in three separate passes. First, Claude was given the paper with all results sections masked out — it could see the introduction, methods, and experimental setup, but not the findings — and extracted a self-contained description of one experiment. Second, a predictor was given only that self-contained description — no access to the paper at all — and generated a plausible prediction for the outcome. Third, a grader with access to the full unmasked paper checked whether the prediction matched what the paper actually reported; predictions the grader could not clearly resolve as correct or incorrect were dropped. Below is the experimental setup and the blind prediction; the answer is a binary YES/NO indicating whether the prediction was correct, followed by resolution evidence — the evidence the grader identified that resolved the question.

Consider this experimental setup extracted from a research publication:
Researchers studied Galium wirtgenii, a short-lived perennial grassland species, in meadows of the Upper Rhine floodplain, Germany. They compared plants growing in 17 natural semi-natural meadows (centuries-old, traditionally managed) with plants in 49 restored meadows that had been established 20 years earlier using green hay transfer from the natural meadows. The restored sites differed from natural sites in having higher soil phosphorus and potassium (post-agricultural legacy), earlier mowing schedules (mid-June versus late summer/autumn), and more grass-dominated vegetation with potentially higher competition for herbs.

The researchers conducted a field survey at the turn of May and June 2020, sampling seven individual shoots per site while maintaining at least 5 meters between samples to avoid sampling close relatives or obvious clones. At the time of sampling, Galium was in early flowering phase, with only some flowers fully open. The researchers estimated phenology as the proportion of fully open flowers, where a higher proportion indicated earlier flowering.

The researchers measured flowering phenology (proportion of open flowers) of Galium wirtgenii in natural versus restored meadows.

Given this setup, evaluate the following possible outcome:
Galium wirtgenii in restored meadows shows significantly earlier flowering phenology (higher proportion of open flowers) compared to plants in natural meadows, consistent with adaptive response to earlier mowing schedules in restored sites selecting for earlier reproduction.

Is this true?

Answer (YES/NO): YES